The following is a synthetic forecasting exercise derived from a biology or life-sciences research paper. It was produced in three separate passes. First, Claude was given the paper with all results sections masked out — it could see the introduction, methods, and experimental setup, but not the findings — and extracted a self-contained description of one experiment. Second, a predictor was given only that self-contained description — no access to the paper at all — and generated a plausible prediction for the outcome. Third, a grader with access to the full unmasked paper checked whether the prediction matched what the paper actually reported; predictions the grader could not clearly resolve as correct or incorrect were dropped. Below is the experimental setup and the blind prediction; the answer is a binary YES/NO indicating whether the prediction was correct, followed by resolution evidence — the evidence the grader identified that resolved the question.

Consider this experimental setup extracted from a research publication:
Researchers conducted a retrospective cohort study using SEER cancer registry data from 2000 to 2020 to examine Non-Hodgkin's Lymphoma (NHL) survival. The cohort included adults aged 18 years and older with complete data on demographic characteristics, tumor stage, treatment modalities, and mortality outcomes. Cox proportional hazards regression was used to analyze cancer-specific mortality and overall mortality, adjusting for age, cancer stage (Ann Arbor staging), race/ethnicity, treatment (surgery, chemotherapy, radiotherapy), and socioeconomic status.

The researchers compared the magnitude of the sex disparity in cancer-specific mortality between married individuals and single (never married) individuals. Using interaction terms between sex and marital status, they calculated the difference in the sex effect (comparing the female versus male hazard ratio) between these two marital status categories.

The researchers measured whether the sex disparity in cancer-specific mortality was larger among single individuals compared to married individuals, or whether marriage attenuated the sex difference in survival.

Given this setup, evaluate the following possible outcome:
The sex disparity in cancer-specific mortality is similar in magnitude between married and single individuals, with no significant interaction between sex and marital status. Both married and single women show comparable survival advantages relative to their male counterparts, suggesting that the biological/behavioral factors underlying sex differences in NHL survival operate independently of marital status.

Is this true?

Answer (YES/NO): NO